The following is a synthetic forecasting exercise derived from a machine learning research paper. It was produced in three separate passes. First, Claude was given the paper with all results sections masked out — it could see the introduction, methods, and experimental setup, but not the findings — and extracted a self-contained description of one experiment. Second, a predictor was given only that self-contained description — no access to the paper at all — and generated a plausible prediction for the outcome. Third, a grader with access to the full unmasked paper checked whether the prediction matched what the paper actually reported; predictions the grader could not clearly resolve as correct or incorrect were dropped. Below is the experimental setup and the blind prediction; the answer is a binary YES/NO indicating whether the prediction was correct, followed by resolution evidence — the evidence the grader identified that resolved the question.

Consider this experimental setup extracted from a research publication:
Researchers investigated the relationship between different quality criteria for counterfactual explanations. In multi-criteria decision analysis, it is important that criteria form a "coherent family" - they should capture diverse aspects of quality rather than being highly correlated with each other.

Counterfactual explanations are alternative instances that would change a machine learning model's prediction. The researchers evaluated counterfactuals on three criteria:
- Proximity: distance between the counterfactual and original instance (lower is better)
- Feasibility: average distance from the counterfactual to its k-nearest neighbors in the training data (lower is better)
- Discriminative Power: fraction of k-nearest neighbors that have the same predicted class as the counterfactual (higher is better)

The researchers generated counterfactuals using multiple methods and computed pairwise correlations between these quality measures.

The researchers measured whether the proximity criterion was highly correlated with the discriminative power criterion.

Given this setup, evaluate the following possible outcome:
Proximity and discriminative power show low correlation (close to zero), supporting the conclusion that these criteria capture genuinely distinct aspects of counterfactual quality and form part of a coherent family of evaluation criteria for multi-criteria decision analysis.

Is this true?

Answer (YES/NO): YES